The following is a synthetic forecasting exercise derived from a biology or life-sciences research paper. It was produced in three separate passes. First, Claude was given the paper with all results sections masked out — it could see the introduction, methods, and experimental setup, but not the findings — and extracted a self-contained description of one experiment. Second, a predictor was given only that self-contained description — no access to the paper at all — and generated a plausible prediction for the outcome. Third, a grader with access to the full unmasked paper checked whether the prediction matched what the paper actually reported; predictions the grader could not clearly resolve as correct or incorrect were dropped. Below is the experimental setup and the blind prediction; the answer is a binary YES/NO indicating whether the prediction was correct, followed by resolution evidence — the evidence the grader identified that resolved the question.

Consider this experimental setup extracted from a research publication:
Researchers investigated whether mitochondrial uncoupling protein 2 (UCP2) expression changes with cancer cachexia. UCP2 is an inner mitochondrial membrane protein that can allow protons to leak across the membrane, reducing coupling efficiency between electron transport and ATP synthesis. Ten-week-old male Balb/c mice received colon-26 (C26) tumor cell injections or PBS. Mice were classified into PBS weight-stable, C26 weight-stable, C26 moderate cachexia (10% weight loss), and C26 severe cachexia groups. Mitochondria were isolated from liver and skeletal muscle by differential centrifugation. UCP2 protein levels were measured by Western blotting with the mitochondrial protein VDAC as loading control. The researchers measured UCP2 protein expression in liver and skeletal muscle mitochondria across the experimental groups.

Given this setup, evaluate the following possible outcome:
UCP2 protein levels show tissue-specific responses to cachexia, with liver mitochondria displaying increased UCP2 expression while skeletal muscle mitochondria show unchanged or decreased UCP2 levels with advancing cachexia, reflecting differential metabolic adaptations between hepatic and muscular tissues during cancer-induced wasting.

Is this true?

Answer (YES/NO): NO